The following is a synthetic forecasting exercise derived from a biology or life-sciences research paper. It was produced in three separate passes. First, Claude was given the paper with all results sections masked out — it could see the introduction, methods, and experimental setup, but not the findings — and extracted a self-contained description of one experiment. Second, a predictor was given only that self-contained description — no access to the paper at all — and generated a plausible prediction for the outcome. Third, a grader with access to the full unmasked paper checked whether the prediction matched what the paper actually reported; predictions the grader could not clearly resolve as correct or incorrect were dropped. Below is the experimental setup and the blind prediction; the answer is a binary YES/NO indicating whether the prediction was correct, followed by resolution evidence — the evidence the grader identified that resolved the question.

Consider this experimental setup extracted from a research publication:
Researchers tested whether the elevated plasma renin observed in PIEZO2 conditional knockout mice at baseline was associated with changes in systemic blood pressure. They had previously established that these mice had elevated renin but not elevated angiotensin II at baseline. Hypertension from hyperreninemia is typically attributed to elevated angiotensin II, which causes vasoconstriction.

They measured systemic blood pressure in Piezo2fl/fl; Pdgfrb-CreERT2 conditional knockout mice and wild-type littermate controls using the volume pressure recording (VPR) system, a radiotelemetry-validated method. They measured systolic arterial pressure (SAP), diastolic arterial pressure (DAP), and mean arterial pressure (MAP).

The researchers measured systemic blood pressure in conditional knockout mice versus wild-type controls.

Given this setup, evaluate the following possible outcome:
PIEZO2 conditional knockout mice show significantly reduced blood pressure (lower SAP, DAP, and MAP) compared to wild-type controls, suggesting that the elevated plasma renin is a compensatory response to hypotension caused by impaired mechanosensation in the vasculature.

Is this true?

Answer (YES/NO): NO